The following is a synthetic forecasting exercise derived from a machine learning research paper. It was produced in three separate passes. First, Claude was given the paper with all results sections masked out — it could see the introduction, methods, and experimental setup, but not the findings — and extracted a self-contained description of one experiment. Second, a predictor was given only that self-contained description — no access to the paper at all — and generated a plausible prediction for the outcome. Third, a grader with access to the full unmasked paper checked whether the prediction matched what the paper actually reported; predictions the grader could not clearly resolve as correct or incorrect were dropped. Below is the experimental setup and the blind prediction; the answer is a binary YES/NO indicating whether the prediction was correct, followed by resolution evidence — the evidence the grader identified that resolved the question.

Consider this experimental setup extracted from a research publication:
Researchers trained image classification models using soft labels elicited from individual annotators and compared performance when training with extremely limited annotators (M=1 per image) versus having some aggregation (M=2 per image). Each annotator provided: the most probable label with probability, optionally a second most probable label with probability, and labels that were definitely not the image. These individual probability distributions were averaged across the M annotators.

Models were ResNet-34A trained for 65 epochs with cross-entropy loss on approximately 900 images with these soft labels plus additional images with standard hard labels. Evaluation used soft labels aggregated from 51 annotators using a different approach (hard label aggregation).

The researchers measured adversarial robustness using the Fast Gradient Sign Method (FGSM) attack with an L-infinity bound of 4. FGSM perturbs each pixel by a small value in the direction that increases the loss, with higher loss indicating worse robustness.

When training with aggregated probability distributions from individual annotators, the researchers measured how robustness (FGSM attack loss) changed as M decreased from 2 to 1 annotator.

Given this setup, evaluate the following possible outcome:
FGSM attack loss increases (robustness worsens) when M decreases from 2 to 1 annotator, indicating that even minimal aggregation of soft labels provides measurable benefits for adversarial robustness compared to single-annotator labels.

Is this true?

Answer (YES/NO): YES